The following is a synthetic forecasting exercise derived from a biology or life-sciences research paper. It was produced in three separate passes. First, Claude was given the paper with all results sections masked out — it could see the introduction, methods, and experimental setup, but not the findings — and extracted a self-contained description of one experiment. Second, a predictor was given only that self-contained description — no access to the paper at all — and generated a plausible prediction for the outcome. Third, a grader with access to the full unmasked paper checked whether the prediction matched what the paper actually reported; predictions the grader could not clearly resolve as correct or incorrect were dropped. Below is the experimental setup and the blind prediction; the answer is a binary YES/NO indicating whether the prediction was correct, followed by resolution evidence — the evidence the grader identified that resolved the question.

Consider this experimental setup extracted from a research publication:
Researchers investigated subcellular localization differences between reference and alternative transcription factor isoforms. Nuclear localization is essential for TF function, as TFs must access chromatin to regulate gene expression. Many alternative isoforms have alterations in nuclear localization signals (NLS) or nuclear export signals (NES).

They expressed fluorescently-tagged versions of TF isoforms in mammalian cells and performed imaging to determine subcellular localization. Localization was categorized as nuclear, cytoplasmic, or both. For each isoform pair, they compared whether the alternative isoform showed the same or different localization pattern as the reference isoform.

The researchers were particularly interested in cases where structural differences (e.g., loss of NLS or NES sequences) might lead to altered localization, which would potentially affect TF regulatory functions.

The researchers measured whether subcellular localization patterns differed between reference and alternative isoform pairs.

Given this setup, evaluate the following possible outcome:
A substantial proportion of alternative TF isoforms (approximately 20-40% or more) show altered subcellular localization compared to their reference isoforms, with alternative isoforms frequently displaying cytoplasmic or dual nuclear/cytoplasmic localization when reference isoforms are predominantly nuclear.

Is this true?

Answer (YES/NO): YES